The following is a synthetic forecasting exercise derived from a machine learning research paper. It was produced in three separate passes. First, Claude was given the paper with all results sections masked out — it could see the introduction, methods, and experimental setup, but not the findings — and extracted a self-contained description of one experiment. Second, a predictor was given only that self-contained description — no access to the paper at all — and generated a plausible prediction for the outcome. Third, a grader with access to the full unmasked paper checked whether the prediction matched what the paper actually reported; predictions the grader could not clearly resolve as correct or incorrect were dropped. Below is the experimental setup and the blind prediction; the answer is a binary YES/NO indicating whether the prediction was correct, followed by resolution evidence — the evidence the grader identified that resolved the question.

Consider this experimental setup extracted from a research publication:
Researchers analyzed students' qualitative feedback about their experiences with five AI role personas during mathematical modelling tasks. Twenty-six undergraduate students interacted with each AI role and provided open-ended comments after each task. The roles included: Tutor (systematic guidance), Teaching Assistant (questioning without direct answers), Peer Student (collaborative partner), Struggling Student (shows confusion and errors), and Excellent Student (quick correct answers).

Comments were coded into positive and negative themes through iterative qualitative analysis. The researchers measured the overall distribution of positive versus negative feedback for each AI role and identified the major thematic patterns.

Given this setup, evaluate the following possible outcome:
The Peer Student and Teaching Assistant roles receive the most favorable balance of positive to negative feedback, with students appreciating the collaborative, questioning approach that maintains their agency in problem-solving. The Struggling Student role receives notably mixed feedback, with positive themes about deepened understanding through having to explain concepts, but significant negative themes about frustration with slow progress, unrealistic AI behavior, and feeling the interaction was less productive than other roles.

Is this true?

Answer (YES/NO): NO